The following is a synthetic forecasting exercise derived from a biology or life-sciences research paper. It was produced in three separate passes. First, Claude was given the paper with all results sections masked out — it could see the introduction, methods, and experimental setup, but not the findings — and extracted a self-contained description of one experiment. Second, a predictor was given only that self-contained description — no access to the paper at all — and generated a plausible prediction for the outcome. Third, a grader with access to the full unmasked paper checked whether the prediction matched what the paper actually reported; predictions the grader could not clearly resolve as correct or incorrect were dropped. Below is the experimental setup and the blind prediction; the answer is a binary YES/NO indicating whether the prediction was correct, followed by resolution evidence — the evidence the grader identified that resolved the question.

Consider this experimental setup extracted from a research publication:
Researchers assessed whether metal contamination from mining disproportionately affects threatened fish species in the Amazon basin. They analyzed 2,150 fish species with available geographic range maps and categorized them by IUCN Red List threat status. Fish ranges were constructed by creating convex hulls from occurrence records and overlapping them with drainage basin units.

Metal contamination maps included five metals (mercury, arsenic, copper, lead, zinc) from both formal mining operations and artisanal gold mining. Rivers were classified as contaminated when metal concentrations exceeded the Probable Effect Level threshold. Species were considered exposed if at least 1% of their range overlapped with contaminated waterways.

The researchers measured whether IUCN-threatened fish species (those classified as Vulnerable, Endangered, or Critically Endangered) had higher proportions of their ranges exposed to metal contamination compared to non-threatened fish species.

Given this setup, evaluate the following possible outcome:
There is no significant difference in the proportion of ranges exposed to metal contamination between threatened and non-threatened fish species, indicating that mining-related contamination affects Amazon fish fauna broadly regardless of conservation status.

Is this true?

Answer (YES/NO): NO